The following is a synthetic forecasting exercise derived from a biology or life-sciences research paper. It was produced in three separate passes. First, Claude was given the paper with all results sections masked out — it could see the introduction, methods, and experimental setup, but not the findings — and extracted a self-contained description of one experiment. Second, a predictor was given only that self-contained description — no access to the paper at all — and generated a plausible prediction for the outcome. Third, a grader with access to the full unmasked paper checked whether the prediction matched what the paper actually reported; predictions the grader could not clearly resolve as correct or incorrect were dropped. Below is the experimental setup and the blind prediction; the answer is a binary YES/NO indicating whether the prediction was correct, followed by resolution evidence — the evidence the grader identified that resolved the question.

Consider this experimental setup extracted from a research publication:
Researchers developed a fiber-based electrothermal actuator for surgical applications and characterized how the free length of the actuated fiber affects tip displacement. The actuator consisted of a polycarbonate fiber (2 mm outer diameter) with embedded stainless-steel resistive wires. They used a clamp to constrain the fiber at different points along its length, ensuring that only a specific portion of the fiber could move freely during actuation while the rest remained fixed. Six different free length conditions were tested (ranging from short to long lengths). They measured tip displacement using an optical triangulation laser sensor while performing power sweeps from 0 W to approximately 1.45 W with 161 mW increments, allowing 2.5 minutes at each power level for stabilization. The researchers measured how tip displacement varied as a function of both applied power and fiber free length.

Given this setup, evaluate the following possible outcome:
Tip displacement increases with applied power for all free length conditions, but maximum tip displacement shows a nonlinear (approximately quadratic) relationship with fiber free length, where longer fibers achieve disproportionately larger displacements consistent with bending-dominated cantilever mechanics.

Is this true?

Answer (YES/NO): YES